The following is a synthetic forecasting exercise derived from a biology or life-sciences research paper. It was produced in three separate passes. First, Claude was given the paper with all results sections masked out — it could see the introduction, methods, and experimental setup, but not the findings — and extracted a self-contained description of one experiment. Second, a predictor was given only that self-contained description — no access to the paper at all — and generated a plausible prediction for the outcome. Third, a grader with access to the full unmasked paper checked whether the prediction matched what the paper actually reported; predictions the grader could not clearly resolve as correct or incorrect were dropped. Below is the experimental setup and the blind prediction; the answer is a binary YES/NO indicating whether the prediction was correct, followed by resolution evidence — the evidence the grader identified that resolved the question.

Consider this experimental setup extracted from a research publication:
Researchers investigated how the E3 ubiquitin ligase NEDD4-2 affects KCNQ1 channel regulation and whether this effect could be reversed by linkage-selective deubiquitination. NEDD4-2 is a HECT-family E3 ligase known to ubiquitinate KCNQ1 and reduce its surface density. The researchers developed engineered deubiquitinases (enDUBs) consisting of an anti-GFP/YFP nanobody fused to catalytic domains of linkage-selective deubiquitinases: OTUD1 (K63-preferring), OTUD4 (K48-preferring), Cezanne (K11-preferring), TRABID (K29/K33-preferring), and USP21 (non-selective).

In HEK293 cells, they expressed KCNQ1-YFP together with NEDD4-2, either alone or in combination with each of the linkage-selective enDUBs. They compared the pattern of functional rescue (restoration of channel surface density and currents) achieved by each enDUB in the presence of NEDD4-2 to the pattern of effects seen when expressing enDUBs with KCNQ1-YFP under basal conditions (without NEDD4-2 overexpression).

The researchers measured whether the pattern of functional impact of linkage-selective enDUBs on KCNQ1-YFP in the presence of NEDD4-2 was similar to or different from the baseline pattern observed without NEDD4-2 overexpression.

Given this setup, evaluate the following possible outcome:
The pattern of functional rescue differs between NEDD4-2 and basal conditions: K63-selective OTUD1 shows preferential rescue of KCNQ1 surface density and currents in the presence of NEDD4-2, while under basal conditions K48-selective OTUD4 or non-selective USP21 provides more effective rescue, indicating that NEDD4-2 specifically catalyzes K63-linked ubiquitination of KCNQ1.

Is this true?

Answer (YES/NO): NO